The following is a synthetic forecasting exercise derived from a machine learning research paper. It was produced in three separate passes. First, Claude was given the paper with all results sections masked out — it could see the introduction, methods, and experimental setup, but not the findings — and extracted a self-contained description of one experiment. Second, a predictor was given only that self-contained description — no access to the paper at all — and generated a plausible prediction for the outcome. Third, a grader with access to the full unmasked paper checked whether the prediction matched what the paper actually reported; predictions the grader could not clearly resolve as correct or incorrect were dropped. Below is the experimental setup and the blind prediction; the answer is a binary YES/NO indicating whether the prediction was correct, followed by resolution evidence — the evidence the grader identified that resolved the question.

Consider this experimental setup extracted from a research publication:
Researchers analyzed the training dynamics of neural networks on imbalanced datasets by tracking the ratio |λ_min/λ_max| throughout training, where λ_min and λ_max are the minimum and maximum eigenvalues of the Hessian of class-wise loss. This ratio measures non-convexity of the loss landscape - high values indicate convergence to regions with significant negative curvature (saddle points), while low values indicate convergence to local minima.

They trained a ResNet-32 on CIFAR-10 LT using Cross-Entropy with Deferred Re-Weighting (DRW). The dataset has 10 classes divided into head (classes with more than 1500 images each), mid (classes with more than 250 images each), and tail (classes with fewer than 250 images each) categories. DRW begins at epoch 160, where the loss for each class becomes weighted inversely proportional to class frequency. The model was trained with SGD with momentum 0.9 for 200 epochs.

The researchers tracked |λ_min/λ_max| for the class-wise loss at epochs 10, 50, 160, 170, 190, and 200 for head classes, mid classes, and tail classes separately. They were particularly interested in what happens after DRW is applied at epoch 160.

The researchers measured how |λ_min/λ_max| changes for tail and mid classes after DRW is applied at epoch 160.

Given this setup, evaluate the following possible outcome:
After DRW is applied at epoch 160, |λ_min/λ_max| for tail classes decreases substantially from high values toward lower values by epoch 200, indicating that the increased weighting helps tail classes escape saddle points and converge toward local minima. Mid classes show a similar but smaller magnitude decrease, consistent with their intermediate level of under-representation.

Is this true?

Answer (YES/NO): NO